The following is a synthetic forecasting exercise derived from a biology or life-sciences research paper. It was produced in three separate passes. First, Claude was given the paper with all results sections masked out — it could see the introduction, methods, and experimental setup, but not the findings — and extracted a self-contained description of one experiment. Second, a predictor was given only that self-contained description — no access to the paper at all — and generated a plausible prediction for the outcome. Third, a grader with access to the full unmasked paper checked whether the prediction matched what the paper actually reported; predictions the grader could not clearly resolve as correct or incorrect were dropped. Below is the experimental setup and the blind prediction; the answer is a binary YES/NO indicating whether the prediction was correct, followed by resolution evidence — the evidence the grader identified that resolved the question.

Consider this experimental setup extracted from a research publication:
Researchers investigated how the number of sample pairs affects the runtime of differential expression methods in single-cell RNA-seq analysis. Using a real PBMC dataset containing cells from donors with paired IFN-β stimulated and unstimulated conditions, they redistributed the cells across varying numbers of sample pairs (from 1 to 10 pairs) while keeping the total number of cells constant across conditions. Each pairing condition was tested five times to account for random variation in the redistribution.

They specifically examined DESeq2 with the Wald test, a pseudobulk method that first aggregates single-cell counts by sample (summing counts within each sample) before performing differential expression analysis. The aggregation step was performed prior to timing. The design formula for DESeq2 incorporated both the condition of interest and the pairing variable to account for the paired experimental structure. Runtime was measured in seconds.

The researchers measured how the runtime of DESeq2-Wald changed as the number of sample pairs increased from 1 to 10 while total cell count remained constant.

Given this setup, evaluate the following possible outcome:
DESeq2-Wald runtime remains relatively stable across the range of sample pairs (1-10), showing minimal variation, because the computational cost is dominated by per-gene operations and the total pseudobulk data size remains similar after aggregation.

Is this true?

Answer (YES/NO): YES